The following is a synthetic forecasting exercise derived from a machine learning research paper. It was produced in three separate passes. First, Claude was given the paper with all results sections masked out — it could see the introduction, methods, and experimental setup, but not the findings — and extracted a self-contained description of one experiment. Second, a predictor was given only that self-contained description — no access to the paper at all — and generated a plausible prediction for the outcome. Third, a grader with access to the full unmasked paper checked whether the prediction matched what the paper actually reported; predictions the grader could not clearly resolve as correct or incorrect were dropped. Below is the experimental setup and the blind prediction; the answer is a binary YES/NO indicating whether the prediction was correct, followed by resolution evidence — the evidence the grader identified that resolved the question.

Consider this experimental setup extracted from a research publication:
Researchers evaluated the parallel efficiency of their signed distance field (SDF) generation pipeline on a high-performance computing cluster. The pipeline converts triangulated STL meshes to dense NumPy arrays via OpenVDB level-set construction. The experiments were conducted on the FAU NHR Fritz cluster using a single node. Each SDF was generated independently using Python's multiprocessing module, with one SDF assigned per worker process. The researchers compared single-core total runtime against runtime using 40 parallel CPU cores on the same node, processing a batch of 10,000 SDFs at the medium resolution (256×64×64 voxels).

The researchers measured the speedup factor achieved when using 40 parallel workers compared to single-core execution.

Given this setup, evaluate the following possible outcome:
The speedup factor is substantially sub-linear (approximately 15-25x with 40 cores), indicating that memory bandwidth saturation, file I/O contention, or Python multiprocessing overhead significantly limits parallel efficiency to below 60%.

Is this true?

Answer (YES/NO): NO